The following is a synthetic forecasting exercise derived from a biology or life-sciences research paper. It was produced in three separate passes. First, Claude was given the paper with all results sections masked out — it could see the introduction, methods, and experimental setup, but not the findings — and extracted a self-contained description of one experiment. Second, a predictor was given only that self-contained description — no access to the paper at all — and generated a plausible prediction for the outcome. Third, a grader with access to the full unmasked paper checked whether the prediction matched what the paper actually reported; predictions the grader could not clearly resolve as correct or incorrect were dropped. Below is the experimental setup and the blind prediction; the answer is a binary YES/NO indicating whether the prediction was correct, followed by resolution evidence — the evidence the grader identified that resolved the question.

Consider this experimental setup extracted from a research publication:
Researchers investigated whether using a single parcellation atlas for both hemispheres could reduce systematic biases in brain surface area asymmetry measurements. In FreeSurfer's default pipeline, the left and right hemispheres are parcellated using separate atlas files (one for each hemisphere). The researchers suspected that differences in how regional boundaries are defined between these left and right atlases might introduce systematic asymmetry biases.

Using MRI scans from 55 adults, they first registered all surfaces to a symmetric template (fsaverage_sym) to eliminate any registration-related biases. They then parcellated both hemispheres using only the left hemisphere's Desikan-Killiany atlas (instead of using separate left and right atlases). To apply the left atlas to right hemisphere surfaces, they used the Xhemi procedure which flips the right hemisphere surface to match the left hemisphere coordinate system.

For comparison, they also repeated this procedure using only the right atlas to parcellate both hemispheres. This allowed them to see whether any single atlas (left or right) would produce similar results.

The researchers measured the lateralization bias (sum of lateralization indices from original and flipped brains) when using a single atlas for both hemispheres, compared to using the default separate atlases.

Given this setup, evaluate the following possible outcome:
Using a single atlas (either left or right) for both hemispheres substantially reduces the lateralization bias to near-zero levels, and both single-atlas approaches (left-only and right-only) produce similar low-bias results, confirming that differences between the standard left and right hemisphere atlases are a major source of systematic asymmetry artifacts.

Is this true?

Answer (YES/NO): YES